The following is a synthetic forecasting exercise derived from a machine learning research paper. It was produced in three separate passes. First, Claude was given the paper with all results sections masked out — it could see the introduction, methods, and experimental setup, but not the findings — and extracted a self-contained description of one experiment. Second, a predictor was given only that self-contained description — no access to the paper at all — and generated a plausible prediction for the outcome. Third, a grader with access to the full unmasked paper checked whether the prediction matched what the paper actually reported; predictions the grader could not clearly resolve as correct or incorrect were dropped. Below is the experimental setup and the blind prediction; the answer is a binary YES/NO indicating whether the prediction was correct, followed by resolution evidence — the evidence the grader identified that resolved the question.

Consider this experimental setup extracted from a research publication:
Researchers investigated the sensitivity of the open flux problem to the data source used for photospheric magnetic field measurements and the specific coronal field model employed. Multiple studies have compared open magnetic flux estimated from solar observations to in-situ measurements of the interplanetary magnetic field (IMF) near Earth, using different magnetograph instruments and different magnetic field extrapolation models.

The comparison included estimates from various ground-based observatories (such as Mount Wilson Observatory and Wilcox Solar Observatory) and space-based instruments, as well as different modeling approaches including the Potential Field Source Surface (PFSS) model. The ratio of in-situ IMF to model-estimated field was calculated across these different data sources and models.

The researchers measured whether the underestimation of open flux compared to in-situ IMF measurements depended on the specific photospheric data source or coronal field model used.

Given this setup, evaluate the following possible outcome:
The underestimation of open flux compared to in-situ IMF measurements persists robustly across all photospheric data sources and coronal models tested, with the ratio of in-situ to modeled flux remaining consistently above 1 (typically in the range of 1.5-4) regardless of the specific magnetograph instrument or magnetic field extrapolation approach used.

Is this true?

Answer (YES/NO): YES